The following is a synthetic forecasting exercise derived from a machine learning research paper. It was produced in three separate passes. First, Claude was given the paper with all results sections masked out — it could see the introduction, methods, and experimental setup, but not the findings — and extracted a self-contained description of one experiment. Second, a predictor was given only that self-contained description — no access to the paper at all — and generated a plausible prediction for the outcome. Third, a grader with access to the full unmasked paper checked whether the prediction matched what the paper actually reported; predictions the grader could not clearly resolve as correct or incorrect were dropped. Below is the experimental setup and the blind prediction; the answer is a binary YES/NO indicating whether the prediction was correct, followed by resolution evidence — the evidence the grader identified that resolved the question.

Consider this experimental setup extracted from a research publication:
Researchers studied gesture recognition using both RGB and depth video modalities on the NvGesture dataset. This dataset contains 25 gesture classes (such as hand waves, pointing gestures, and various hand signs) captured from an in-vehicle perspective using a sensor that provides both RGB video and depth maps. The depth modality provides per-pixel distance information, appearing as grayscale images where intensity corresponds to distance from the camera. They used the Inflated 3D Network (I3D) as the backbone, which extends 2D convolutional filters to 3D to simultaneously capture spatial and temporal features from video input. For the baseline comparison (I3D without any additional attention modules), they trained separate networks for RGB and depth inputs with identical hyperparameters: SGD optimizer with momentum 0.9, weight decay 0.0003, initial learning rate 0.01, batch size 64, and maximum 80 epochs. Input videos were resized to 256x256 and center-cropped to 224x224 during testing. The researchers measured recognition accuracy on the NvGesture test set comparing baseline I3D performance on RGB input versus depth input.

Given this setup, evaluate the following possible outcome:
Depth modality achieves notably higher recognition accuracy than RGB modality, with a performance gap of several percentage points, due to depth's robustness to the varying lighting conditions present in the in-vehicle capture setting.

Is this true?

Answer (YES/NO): NO